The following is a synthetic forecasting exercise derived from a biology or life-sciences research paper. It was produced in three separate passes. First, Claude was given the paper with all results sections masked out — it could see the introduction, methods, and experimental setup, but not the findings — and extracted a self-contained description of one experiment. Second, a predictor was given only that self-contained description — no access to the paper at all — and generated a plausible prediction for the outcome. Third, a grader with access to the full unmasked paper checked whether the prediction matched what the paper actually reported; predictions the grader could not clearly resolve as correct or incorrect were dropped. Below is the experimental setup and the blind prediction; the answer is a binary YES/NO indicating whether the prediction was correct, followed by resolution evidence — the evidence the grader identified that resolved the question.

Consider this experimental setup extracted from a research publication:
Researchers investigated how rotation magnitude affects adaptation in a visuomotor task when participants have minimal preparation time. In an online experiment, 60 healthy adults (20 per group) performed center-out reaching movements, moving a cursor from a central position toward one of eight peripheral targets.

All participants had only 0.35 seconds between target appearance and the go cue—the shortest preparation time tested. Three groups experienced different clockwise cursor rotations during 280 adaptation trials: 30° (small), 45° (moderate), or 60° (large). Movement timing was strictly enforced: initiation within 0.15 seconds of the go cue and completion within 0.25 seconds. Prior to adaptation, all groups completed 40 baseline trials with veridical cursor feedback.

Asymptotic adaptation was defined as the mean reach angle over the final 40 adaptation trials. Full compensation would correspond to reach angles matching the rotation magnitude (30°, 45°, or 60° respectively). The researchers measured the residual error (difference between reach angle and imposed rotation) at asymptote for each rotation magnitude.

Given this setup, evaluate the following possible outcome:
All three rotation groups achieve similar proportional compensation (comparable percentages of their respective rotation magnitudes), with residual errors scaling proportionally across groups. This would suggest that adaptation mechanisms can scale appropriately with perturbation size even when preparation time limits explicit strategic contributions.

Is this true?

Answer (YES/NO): NO